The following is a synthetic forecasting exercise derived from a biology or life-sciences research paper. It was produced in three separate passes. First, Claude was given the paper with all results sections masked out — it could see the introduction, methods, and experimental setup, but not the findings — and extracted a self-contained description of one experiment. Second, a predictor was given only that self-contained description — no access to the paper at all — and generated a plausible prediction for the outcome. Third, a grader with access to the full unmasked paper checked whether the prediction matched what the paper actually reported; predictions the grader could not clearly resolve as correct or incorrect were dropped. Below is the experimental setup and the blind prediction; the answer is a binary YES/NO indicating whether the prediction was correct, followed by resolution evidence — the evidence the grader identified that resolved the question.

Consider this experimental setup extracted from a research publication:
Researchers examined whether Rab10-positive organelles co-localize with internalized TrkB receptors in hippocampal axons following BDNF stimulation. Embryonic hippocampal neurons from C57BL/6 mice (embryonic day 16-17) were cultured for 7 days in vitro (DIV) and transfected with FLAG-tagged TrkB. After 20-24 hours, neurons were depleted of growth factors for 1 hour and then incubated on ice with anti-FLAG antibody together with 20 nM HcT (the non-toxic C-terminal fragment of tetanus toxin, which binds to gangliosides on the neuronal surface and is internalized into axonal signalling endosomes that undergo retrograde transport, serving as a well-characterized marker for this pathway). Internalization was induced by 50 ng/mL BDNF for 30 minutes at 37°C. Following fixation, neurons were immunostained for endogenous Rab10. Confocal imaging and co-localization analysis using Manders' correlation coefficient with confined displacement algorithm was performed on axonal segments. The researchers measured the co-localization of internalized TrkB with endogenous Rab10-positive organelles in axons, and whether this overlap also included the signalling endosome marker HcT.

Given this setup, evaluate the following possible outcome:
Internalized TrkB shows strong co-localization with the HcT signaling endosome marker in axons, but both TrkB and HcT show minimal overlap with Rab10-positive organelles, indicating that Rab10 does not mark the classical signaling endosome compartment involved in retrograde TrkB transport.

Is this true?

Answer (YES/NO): YES